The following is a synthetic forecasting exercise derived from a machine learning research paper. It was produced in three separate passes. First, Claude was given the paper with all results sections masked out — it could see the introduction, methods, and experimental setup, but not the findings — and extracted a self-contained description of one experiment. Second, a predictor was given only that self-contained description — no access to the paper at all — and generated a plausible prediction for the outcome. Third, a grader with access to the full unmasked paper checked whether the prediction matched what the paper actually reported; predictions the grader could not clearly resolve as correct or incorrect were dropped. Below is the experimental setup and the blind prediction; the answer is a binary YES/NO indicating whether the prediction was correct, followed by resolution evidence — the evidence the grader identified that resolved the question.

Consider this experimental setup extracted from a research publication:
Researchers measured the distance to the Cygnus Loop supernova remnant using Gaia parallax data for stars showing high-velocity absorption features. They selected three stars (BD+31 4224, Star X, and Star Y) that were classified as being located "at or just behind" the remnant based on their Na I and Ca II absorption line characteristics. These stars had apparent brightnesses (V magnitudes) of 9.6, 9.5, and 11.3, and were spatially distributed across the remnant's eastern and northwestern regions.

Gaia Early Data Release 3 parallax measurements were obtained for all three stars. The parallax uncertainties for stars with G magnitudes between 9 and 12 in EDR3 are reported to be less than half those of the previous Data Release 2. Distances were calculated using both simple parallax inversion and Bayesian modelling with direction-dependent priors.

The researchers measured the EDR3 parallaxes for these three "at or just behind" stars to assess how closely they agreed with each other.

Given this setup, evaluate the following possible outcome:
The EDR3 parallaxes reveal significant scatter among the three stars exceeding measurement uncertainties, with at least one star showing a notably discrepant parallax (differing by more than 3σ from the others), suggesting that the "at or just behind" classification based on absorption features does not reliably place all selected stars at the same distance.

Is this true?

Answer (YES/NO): NO